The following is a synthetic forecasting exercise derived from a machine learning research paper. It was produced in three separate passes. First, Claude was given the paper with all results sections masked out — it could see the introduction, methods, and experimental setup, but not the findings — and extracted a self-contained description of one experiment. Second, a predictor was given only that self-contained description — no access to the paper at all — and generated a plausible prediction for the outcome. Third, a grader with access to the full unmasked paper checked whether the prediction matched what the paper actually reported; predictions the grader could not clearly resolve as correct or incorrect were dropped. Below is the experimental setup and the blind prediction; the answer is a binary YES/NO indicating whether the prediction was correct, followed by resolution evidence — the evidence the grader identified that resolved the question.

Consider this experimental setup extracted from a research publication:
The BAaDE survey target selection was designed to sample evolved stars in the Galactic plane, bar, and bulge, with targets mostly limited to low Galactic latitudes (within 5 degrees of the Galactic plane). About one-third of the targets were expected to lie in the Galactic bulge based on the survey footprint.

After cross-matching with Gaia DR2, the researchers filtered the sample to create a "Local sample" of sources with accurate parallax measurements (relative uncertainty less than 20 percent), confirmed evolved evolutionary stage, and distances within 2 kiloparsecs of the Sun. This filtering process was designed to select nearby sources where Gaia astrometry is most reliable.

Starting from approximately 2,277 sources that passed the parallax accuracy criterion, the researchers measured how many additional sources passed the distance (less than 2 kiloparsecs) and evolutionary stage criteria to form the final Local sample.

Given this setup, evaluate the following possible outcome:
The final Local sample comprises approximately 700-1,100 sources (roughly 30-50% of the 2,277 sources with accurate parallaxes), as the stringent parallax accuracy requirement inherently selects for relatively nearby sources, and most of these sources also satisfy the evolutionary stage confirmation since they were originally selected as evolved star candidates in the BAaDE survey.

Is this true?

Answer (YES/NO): NO